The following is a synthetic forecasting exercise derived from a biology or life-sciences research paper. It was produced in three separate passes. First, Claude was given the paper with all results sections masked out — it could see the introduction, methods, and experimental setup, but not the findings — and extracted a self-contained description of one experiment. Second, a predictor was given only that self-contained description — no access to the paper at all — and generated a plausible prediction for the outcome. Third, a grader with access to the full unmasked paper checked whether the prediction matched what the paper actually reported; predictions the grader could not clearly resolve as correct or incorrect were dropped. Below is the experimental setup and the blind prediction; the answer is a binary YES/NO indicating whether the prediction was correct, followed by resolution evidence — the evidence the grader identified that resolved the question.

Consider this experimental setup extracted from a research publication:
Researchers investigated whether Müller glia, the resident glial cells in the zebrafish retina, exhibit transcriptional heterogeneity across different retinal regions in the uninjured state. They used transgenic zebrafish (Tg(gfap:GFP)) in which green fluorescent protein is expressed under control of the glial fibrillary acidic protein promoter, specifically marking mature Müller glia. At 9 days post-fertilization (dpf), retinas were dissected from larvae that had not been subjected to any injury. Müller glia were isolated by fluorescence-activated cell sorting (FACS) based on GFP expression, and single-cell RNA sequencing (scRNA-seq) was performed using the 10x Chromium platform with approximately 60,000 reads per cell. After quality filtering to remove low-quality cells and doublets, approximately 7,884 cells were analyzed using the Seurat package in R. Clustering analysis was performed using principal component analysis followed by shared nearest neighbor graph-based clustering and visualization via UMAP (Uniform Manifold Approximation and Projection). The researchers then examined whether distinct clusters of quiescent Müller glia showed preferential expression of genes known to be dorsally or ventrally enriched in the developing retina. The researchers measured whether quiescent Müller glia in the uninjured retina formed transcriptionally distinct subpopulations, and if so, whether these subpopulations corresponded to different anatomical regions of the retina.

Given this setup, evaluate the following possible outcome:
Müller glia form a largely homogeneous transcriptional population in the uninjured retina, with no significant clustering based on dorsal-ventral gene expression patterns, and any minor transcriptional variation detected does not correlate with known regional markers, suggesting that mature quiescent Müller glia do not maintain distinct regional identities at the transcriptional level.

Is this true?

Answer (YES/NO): NO